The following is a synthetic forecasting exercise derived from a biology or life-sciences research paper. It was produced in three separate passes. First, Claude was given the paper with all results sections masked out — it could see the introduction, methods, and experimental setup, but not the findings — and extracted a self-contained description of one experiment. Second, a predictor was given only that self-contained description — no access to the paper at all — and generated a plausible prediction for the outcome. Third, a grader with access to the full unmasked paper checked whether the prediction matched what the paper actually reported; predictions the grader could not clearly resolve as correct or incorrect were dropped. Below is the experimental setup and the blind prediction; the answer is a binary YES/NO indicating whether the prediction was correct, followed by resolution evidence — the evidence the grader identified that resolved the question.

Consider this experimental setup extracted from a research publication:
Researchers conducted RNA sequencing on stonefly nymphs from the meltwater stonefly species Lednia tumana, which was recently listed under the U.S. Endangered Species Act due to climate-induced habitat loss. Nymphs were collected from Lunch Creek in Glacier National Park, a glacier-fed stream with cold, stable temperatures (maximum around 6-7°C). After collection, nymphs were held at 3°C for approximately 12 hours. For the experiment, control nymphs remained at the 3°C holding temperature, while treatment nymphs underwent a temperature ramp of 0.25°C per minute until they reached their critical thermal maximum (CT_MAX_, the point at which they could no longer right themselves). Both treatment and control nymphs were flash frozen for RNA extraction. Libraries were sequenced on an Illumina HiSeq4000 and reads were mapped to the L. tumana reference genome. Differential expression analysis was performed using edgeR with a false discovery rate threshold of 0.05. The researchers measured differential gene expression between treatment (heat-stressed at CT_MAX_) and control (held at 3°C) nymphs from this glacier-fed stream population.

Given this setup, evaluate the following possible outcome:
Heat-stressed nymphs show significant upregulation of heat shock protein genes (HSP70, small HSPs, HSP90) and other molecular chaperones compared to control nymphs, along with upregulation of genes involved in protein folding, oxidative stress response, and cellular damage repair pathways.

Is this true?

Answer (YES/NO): NO